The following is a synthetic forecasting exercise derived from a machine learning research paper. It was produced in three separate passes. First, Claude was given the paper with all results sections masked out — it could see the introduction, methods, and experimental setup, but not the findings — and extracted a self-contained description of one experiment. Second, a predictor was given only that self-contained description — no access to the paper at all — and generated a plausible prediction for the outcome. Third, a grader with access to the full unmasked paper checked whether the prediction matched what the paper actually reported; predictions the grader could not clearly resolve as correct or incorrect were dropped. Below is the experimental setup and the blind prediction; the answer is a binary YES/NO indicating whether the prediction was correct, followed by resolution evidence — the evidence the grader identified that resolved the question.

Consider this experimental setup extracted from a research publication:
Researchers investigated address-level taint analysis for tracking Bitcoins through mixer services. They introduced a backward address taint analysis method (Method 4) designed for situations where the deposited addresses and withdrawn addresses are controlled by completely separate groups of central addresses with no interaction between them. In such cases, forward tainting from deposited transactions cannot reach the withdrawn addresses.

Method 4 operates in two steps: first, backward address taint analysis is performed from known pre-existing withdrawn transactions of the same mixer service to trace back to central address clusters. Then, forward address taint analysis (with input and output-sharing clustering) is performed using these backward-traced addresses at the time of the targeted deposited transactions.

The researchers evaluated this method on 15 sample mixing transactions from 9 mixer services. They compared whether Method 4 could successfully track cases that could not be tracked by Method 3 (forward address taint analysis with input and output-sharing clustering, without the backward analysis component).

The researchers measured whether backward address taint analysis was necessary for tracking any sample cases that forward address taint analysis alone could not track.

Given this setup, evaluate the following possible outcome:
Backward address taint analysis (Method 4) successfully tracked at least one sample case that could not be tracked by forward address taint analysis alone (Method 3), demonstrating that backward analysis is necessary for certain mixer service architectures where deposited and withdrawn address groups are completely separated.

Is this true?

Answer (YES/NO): YES